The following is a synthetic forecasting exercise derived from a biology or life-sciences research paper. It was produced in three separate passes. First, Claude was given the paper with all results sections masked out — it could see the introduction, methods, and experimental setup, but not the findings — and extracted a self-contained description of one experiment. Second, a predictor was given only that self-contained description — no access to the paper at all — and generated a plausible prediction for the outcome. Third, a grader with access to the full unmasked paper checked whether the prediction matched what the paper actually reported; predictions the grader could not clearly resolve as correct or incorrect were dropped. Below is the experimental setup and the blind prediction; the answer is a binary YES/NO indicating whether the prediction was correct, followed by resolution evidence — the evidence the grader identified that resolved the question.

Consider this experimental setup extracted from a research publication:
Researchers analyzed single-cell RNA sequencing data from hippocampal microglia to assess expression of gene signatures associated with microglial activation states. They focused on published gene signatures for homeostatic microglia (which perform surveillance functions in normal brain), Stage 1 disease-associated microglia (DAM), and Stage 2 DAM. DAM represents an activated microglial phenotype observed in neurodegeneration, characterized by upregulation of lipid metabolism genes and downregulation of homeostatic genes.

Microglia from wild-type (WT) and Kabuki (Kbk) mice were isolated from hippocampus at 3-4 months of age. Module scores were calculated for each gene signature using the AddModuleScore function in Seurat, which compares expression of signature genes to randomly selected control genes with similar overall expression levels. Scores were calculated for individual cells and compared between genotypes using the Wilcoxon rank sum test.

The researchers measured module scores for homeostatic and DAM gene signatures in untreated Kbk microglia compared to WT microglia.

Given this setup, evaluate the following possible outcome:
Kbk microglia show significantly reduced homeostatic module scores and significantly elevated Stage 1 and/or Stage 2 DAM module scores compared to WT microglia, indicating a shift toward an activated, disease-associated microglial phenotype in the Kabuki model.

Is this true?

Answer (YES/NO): NO